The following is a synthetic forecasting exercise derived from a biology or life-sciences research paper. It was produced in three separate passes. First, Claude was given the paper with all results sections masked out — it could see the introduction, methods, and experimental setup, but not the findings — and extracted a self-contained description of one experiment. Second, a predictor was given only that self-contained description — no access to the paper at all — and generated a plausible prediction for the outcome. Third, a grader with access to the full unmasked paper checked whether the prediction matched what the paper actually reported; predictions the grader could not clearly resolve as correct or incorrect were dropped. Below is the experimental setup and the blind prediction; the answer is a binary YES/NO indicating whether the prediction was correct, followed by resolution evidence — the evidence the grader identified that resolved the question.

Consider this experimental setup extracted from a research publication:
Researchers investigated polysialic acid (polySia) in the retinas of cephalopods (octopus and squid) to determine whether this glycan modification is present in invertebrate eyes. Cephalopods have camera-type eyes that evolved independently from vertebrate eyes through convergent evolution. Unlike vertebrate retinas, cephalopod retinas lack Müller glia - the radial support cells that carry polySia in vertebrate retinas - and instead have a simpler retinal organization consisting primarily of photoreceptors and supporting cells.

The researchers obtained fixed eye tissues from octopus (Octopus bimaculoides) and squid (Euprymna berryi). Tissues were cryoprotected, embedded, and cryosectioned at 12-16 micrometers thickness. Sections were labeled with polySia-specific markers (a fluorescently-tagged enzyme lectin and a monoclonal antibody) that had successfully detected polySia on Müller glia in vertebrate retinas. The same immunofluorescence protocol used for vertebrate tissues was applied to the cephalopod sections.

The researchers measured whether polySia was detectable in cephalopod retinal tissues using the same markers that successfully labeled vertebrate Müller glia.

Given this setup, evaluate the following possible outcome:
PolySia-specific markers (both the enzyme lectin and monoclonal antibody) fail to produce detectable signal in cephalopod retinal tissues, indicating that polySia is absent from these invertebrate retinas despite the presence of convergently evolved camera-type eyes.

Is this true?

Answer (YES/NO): YES